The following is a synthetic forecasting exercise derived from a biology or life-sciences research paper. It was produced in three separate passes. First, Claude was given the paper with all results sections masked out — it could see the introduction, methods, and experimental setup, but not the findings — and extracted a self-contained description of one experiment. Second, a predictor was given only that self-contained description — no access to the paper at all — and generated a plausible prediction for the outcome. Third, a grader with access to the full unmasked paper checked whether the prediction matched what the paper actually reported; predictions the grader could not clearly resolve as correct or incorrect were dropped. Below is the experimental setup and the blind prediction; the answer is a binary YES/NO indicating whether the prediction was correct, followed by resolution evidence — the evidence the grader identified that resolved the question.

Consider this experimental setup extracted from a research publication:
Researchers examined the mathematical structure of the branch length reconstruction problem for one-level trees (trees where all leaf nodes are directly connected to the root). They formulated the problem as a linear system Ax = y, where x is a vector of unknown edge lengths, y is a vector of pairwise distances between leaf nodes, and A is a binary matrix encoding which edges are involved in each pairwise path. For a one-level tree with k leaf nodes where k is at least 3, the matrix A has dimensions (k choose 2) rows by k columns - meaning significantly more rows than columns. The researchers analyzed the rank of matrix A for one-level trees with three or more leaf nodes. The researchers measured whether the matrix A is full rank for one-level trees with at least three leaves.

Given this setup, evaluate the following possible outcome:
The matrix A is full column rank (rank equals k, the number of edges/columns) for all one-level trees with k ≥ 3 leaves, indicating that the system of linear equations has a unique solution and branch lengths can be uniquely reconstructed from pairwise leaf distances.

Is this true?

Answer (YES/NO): YES